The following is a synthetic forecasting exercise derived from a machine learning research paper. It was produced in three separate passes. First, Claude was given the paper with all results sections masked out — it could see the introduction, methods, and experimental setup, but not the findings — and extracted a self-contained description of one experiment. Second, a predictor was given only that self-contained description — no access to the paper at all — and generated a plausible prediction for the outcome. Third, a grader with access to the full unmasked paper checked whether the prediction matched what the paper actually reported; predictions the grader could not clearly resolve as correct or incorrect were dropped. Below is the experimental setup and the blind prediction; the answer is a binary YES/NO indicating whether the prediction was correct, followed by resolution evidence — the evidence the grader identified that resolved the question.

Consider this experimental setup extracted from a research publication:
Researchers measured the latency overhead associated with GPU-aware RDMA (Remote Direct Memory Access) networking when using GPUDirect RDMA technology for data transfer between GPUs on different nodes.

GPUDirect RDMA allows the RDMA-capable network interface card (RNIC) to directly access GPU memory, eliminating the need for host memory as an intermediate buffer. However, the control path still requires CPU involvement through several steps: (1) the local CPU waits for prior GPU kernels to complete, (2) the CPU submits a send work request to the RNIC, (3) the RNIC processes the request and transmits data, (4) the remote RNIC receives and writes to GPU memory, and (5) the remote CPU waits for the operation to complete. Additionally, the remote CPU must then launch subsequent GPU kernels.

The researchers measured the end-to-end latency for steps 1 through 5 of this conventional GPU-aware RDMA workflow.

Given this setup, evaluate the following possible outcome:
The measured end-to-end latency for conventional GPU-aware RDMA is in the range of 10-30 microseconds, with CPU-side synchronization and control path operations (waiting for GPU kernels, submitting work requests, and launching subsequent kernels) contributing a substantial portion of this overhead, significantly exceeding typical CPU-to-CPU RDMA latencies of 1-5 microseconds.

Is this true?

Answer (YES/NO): NO